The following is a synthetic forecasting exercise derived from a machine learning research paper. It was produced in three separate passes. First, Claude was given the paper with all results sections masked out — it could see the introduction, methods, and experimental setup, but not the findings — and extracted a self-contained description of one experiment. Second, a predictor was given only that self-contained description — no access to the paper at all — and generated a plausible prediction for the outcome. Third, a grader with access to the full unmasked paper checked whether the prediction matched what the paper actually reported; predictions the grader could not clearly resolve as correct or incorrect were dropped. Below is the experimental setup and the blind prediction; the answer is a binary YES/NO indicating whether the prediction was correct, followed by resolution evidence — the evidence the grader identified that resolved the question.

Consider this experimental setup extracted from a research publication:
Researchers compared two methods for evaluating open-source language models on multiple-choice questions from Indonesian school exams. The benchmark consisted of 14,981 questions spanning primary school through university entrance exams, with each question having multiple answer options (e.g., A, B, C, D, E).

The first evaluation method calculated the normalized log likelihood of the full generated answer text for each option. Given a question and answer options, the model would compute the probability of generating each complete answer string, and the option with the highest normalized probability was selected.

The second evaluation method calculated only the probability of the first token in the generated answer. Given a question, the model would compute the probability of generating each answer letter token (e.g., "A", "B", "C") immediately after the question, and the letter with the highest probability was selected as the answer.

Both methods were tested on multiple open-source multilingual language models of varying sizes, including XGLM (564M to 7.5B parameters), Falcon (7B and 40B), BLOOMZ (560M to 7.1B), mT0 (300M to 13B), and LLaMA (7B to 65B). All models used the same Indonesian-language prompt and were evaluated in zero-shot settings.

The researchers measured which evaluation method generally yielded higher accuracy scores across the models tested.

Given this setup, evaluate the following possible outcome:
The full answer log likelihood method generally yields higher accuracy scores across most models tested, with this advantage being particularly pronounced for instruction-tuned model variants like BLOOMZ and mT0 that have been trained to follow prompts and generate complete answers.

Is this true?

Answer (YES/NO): NO